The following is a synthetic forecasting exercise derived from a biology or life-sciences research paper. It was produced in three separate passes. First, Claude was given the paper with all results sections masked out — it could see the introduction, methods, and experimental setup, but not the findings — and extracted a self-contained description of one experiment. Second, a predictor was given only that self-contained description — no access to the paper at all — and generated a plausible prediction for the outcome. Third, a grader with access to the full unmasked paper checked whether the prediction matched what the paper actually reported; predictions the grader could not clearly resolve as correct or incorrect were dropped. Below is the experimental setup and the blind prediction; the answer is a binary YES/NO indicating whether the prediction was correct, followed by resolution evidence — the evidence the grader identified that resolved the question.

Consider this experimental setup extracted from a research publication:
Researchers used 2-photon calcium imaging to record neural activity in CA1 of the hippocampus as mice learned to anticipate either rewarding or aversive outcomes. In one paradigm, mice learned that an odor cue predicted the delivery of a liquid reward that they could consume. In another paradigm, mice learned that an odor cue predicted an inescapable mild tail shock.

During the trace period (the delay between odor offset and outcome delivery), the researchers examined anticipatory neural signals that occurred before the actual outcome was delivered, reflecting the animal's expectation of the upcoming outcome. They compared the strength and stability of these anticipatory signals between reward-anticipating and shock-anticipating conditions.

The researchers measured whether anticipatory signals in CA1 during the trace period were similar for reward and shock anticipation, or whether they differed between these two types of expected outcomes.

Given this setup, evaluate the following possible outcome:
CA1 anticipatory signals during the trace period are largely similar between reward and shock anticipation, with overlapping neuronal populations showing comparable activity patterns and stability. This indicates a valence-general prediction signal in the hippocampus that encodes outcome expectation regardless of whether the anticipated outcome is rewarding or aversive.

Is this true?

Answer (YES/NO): NO